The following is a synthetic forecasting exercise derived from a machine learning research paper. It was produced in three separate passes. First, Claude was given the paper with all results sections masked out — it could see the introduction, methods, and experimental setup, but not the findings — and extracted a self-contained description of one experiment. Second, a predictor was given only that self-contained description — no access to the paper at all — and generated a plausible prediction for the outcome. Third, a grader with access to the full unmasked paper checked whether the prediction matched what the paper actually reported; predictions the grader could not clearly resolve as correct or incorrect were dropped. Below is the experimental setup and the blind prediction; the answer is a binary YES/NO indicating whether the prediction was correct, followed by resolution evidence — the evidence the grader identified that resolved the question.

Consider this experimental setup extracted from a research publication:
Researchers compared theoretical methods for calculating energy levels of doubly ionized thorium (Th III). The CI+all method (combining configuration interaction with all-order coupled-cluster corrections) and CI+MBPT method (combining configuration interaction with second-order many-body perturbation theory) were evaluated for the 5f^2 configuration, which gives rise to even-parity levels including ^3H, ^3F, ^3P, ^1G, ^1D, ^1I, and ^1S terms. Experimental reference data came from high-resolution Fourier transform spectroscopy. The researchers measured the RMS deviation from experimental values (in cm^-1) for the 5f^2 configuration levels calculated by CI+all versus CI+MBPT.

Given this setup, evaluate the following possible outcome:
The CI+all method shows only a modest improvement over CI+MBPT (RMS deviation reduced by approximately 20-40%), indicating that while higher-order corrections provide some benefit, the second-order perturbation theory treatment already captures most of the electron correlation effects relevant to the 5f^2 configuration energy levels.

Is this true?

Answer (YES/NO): NO